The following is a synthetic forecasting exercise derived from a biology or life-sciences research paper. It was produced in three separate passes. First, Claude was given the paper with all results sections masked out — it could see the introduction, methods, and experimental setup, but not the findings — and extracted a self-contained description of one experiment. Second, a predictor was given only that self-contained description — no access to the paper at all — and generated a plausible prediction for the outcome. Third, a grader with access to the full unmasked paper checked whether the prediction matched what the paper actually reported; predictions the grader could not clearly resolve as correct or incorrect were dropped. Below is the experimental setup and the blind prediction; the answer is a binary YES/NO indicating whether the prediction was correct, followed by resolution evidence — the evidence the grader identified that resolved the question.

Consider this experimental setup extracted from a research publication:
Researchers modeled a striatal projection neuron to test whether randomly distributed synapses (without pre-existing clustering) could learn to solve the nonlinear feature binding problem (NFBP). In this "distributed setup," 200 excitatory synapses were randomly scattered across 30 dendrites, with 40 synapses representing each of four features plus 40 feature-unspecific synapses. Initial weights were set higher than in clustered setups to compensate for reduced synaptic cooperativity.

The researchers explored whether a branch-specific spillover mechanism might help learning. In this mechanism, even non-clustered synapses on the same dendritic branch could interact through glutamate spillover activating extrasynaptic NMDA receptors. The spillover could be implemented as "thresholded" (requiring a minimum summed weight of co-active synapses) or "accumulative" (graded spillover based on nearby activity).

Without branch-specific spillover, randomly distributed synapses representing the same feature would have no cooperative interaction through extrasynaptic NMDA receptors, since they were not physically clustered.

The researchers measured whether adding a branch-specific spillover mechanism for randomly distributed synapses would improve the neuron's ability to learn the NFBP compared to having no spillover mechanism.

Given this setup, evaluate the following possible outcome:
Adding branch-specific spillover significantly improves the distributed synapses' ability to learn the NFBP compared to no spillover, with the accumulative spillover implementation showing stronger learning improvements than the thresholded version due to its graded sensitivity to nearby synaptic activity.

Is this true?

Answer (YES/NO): NO